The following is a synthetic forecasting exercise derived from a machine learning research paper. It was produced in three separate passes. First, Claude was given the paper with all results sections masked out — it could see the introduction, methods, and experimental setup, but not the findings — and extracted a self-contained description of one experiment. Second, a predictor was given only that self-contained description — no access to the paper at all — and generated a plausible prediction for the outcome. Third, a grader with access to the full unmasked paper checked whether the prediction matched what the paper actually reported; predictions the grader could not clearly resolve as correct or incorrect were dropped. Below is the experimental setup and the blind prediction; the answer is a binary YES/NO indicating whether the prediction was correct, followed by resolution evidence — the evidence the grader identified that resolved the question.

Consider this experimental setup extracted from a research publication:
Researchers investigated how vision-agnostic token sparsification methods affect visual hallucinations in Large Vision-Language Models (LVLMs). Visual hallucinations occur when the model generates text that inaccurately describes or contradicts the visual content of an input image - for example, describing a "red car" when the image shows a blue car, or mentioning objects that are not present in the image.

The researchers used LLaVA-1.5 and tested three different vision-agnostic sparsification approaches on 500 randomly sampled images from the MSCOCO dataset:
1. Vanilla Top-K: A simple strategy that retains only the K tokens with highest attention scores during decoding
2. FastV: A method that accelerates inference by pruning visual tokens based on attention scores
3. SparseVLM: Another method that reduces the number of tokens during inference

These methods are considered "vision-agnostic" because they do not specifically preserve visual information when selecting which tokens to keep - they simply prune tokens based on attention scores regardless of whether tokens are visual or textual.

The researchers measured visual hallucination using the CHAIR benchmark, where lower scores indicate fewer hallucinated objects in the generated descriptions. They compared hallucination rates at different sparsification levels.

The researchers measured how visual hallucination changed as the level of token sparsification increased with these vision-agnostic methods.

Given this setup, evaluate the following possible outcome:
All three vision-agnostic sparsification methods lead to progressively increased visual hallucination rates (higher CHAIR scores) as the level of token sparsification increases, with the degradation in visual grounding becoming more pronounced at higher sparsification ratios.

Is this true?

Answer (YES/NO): YES